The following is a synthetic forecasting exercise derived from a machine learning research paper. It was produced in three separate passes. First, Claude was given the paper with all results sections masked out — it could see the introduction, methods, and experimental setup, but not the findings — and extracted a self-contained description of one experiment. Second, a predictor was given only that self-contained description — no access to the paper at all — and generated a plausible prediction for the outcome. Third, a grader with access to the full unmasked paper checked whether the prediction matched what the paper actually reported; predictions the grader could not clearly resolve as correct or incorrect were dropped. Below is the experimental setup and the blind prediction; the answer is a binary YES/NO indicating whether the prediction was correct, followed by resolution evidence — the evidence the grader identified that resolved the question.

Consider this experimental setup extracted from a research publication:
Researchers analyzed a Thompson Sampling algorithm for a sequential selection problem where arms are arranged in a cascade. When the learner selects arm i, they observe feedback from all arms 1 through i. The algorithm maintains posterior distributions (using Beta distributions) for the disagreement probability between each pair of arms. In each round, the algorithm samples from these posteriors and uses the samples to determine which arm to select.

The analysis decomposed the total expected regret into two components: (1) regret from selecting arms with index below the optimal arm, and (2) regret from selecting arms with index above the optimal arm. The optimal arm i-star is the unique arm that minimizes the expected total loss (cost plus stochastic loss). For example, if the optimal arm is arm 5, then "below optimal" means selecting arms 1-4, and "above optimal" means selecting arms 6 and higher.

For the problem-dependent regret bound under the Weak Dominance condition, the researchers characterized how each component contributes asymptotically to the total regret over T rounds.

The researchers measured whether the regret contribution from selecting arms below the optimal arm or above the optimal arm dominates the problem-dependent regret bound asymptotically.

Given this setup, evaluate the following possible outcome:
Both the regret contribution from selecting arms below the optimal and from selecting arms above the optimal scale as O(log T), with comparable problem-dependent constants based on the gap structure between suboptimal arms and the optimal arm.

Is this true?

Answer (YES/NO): NO